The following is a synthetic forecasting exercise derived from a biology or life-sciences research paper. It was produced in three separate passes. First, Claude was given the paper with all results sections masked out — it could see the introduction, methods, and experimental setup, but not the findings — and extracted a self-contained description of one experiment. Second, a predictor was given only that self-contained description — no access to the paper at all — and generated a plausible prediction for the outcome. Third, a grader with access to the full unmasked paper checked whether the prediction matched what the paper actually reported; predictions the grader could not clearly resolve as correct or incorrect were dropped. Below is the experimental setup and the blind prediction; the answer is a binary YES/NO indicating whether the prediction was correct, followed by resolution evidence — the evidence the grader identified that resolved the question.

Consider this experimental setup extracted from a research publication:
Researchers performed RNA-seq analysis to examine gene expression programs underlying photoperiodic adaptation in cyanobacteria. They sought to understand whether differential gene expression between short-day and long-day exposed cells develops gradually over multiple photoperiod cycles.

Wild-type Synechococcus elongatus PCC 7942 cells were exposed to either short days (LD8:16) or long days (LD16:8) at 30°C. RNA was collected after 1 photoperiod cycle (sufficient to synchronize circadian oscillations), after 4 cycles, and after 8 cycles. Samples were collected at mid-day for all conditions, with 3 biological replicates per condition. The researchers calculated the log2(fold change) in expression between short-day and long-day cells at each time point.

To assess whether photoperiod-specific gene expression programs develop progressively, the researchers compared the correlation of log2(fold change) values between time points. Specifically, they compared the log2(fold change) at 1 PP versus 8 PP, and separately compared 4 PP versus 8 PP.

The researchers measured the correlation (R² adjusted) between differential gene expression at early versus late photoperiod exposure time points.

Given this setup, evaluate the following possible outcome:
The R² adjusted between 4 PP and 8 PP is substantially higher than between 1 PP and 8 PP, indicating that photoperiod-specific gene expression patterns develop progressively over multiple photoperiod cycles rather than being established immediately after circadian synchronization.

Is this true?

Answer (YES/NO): YES